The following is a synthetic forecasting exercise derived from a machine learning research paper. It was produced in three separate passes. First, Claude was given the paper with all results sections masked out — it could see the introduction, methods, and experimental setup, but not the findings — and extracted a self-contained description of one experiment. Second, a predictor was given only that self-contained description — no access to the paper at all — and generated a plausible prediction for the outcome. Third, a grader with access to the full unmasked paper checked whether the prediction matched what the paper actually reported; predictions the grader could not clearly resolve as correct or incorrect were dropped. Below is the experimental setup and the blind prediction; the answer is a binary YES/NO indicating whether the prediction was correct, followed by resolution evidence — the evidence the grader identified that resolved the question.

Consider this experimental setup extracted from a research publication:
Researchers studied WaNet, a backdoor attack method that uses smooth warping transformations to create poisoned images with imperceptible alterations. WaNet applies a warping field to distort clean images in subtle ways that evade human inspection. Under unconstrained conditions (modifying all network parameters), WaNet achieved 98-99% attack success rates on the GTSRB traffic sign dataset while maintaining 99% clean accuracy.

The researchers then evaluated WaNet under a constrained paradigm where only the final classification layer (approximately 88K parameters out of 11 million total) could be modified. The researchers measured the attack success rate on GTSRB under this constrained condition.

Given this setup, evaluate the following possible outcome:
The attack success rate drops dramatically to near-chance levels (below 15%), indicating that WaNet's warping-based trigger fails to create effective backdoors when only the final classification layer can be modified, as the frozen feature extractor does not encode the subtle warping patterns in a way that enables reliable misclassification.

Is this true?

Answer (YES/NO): YES